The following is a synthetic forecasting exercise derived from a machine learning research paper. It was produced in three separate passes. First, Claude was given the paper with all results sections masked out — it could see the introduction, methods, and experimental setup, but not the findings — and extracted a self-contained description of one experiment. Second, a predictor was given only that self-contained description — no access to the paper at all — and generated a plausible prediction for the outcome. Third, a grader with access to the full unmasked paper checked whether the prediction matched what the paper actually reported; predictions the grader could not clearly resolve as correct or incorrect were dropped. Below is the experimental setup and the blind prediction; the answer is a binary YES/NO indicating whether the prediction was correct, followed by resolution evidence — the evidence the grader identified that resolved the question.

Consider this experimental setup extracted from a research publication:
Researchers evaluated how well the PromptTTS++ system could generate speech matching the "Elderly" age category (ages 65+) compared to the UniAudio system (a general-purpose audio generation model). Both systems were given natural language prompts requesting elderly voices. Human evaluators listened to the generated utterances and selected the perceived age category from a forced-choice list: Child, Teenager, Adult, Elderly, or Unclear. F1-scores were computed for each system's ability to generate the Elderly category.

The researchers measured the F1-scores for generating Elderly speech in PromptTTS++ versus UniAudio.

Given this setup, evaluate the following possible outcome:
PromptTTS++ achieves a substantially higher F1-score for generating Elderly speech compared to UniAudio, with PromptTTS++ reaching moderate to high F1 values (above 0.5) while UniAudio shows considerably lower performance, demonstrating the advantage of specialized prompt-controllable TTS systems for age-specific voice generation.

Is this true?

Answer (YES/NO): NO